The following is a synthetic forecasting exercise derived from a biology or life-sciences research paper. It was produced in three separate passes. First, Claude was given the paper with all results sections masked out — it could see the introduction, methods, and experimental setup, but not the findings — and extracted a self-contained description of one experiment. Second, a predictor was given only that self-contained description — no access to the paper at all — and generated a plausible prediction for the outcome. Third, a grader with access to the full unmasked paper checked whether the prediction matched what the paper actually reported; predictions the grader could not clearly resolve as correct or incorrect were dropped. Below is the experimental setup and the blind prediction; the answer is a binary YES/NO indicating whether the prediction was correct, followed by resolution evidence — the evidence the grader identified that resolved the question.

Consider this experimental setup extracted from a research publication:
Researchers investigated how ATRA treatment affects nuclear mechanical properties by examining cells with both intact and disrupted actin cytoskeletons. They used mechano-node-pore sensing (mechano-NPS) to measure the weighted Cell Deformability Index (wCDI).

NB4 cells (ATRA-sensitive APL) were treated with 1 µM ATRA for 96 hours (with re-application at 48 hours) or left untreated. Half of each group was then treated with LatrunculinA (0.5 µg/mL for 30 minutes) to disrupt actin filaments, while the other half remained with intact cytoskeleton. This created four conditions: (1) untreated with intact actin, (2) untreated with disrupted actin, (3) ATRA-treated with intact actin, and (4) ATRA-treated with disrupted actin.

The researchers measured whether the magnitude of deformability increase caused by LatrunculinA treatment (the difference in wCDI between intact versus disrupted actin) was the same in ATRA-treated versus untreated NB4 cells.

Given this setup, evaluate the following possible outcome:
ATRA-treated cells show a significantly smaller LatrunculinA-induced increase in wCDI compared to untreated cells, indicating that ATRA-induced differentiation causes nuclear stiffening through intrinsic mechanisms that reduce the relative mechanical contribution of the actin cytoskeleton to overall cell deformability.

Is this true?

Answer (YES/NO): NO